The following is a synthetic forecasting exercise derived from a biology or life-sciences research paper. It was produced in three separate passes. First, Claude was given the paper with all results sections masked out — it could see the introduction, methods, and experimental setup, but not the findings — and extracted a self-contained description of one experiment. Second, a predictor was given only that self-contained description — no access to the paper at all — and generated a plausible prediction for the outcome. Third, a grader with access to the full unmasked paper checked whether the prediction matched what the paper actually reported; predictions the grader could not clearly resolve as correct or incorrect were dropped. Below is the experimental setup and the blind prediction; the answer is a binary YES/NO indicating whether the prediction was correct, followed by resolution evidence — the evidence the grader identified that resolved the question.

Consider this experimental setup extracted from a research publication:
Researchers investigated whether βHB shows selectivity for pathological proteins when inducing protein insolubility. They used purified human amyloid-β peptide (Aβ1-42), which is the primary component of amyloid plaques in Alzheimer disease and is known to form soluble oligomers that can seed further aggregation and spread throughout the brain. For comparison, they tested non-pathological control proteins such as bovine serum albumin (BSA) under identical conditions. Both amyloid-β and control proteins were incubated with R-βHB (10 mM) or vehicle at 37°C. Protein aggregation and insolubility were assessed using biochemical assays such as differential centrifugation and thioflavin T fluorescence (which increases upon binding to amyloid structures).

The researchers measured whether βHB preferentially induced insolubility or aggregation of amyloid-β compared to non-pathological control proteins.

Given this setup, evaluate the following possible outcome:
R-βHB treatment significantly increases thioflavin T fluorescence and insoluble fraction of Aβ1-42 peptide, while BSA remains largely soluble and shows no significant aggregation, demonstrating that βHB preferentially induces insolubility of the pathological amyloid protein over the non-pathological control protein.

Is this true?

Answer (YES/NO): NO